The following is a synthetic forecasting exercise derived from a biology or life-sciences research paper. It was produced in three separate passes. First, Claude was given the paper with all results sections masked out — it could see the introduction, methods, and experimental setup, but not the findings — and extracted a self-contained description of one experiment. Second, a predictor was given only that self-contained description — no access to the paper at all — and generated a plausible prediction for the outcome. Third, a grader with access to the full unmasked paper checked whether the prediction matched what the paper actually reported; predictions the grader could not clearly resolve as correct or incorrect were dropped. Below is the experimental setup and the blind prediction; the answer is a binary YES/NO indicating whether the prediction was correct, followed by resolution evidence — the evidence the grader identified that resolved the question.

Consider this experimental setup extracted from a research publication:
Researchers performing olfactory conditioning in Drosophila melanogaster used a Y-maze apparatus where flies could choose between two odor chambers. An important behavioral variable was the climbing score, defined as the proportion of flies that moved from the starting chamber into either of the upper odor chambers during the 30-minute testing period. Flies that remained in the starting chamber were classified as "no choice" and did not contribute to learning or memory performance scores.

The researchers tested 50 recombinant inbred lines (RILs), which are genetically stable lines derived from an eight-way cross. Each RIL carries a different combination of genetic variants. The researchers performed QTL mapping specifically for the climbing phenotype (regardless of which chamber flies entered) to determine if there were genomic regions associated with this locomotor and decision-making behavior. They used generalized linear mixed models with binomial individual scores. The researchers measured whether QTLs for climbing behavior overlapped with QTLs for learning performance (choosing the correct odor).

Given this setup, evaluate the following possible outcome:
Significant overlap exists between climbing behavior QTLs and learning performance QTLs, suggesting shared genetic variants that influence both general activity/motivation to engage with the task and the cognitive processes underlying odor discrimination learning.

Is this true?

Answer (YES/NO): NO